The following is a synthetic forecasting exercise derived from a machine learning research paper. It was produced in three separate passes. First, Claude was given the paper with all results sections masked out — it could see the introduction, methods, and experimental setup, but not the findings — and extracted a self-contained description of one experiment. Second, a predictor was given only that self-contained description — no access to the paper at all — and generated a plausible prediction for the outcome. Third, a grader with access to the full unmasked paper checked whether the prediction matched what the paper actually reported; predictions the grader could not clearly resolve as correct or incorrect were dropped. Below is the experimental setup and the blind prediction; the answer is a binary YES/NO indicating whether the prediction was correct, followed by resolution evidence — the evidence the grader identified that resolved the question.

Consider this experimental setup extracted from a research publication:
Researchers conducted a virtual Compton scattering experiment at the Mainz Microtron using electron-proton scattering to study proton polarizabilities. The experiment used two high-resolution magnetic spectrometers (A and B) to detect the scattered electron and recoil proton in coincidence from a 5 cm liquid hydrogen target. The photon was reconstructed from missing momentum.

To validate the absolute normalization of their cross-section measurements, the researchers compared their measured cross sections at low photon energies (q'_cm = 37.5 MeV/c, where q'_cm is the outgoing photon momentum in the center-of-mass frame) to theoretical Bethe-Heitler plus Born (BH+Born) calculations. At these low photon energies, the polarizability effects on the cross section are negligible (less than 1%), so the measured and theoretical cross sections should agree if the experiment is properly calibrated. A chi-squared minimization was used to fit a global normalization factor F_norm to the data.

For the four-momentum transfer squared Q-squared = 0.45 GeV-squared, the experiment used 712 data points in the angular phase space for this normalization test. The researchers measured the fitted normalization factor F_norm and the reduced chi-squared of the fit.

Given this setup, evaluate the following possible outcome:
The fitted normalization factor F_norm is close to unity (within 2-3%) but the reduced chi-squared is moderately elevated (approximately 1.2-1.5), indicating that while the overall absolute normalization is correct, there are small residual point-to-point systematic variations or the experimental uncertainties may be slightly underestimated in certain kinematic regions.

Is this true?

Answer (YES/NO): NO